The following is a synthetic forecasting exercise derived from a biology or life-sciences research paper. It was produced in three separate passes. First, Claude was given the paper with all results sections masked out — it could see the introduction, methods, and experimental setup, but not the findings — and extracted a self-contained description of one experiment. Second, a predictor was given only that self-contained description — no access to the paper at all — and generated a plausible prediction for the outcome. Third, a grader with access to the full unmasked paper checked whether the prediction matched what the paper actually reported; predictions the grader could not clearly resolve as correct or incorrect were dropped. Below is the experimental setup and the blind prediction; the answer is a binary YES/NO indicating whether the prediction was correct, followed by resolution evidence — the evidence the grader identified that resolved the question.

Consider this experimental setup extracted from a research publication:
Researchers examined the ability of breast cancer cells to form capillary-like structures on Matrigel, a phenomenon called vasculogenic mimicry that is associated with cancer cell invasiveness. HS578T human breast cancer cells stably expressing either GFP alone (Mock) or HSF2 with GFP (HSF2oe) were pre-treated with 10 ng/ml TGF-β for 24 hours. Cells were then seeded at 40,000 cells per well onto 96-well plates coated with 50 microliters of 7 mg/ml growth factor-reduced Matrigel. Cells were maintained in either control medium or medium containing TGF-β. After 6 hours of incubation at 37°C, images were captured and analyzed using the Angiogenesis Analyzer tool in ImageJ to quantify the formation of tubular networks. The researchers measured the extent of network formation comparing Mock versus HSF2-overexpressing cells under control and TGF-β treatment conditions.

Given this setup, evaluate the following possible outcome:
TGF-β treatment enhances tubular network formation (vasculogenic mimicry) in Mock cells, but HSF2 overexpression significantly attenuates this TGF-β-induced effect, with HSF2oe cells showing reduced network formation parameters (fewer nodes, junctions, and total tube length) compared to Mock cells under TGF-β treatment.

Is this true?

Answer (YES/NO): YES